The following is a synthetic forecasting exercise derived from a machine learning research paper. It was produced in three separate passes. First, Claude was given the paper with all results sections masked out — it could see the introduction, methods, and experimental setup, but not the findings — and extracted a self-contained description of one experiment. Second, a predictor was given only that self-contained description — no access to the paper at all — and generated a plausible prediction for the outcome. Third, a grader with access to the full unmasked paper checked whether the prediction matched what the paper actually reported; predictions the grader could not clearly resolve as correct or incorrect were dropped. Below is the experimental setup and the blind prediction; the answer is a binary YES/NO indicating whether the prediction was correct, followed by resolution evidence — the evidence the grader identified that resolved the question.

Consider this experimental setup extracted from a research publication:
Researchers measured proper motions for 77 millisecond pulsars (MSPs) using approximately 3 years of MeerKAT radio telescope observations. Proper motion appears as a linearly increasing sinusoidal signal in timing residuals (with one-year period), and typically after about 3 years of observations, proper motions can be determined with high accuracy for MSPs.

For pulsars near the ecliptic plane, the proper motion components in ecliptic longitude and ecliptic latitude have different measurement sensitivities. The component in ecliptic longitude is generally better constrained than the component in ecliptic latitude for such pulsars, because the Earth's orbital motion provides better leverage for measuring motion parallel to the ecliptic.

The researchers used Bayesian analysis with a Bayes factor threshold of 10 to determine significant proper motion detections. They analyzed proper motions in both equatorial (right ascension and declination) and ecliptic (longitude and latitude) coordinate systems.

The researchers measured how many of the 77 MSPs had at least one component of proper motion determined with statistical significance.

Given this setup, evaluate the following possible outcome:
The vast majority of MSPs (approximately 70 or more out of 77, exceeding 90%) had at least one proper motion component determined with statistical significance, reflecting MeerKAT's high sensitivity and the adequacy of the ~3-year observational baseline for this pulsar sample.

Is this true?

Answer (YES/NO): NO